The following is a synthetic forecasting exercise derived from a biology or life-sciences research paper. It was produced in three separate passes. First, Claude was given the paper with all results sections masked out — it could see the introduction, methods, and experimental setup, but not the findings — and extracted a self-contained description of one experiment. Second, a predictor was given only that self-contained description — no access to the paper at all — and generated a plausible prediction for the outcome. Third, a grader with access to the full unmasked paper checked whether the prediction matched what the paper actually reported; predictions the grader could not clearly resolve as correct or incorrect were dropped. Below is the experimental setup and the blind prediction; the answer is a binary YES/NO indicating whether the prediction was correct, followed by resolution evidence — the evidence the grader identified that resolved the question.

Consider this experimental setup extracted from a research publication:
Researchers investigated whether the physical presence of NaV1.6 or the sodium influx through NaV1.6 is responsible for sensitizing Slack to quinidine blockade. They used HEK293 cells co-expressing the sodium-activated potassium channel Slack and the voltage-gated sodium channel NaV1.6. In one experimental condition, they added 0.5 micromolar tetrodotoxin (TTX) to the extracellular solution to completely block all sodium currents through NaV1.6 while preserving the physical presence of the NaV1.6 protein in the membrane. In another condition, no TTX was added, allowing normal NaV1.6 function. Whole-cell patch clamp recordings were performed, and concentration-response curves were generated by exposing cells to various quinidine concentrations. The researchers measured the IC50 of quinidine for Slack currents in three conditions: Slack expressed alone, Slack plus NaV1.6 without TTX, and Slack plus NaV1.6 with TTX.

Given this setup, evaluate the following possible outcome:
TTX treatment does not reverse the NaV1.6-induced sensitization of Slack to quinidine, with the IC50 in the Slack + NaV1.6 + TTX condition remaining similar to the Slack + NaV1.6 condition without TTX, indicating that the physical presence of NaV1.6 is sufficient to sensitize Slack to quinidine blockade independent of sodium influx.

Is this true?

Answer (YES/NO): NO